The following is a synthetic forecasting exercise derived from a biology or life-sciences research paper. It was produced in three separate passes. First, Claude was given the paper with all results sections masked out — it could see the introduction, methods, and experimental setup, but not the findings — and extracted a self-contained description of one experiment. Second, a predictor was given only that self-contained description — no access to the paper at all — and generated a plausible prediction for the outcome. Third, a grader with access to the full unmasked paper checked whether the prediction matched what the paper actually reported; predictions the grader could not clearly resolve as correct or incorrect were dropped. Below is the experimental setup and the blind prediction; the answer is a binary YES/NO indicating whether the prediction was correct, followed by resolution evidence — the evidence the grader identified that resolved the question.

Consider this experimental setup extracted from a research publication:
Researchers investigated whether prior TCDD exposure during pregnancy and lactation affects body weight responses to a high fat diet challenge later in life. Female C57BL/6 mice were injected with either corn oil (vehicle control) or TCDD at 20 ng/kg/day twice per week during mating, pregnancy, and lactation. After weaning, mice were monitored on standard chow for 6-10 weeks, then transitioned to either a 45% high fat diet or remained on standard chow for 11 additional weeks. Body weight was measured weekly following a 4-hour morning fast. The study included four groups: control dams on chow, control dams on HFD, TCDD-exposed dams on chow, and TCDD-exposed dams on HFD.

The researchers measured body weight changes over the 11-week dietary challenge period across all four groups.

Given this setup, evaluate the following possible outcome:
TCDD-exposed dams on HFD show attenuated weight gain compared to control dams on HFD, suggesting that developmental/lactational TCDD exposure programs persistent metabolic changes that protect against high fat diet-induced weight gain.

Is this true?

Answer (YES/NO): NO